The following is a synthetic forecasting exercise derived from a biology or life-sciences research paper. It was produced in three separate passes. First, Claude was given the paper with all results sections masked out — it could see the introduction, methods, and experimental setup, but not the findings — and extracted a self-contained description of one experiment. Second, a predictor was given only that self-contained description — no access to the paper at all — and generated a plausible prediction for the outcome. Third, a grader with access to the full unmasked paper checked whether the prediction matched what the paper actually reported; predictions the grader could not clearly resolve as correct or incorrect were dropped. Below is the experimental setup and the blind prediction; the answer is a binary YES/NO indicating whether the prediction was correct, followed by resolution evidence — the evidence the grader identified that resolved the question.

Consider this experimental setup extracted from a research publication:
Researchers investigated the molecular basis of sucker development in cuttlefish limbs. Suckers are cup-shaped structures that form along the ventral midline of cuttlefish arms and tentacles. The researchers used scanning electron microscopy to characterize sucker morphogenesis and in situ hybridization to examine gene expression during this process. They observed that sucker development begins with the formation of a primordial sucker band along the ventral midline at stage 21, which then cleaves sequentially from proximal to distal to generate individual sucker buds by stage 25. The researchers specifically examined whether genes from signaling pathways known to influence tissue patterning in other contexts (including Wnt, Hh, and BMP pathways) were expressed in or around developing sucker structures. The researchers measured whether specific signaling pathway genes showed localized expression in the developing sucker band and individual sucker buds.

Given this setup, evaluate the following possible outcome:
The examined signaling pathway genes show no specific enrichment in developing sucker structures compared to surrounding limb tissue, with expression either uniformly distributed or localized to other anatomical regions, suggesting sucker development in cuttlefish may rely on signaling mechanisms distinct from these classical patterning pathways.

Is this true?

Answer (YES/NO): NO